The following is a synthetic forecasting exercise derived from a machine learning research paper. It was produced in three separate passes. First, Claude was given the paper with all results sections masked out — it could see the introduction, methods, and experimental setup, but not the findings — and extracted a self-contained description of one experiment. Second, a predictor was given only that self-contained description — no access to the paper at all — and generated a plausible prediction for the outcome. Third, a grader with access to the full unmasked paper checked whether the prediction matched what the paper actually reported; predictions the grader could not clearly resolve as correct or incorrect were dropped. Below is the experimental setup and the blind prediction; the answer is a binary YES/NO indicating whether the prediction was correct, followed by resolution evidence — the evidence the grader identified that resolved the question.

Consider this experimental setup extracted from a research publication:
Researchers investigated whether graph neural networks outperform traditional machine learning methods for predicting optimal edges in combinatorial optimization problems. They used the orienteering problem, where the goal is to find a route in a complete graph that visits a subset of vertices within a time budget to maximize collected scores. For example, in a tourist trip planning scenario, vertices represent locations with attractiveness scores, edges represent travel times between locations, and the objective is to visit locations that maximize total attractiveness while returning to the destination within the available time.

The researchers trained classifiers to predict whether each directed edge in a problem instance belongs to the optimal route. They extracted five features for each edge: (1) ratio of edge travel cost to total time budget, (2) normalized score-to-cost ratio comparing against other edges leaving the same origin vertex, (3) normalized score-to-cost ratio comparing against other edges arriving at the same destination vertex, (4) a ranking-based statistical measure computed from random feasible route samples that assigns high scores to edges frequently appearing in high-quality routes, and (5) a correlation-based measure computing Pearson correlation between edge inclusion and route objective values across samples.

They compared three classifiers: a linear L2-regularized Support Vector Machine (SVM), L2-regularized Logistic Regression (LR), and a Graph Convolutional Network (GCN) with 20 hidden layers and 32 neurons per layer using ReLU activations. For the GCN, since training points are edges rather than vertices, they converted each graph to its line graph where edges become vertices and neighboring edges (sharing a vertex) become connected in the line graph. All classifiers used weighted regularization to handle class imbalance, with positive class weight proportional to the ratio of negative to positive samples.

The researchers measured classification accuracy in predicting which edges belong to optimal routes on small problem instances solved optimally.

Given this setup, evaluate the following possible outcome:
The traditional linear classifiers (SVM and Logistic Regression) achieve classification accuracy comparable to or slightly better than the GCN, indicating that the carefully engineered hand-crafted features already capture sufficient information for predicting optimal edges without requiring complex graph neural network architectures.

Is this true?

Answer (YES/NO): NO